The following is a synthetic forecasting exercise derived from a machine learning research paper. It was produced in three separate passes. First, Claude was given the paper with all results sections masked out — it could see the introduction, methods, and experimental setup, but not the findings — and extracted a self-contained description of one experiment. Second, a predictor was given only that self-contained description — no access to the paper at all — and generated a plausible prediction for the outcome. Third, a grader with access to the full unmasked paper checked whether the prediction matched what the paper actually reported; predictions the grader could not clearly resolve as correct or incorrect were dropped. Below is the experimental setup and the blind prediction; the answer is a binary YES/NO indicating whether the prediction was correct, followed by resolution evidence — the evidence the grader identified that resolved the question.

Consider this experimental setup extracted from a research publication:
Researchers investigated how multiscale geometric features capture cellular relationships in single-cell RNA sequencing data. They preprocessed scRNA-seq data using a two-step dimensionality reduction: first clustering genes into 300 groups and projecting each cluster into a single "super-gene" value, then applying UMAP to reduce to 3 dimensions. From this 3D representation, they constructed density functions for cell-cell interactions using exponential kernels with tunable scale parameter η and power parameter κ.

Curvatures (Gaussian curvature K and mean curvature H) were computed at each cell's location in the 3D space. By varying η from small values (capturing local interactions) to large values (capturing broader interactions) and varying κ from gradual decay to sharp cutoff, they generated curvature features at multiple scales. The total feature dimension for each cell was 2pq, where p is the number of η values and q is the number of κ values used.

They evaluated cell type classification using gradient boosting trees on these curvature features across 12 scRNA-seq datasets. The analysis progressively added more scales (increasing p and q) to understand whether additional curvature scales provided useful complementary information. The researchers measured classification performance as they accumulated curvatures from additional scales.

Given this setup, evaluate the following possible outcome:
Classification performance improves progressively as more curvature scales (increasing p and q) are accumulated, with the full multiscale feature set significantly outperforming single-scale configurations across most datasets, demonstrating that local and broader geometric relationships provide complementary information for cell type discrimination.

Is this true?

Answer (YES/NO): NO